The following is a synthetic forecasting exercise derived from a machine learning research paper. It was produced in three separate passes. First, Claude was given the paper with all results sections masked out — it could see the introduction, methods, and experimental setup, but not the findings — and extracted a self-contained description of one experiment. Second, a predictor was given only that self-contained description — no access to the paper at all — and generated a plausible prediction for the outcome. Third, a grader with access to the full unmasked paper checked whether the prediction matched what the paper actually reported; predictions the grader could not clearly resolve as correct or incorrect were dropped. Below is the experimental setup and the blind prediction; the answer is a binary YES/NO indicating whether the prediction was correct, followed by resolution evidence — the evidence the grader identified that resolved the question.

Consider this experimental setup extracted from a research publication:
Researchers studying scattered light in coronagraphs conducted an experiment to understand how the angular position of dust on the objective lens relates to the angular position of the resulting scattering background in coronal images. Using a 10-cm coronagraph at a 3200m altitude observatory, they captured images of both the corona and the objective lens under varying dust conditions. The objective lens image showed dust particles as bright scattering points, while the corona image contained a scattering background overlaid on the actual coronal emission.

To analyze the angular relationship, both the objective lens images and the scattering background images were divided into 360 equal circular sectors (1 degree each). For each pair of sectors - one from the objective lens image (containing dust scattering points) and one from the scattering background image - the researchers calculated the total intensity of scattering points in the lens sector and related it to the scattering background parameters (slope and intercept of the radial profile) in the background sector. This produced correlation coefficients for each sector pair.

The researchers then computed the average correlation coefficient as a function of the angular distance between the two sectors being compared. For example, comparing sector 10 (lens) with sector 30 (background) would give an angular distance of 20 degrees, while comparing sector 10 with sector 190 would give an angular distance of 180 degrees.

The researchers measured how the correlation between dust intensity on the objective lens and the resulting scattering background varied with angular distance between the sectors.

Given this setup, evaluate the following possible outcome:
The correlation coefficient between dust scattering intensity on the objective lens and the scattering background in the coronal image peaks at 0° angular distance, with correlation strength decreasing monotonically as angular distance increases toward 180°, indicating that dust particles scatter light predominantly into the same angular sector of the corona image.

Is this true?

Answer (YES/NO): NO